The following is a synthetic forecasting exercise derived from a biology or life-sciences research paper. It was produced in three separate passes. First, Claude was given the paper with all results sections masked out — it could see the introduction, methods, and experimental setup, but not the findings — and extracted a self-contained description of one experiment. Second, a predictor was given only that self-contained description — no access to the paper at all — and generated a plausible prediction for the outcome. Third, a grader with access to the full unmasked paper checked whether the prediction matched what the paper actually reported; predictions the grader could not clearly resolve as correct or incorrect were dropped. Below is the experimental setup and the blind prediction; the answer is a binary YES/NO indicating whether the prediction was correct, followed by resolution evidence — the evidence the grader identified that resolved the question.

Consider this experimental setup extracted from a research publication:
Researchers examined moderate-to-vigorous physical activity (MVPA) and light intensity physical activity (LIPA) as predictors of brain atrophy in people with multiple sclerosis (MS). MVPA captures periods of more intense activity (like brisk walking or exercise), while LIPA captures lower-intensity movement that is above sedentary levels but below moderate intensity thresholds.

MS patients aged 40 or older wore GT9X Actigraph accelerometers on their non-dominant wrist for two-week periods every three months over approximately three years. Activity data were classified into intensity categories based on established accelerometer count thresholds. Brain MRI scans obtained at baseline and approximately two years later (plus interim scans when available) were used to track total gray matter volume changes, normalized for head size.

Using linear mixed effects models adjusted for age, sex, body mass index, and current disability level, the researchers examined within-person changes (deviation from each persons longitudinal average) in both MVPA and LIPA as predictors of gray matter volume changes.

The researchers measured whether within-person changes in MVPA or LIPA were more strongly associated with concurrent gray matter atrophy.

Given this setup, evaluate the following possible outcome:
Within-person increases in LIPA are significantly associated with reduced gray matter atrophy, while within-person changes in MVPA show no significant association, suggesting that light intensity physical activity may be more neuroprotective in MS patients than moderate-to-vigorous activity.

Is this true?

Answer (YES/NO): NO